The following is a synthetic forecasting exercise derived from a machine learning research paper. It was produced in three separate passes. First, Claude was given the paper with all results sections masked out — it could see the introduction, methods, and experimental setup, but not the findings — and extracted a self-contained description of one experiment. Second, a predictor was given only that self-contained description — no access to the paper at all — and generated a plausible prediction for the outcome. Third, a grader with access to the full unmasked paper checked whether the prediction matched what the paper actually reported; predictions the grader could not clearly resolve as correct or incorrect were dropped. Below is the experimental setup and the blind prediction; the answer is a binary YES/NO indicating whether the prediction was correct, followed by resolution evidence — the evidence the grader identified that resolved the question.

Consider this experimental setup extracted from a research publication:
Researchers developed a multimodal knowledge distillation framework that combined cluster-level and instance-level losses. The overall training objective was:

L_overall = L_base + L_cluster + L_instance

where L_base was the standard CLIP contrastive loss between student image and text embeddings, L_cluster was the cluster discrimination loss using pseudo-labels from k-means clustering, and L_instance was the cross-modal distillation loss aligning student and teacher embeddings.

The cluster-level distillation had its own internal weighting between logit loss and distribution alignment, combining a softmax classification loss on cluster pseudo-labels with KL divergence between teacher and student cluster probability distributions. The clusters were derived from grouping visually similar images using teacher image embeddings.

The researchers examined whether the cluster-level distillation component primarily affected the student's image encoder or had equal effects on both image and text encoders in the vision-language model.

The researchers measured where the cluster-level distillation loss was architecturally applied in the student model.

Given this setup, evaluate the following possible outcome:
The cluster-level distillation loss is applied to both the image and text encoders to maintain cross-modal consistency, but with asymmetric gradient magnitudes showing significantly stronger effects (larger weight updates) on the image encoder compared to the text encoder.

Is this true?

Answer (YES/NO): NO